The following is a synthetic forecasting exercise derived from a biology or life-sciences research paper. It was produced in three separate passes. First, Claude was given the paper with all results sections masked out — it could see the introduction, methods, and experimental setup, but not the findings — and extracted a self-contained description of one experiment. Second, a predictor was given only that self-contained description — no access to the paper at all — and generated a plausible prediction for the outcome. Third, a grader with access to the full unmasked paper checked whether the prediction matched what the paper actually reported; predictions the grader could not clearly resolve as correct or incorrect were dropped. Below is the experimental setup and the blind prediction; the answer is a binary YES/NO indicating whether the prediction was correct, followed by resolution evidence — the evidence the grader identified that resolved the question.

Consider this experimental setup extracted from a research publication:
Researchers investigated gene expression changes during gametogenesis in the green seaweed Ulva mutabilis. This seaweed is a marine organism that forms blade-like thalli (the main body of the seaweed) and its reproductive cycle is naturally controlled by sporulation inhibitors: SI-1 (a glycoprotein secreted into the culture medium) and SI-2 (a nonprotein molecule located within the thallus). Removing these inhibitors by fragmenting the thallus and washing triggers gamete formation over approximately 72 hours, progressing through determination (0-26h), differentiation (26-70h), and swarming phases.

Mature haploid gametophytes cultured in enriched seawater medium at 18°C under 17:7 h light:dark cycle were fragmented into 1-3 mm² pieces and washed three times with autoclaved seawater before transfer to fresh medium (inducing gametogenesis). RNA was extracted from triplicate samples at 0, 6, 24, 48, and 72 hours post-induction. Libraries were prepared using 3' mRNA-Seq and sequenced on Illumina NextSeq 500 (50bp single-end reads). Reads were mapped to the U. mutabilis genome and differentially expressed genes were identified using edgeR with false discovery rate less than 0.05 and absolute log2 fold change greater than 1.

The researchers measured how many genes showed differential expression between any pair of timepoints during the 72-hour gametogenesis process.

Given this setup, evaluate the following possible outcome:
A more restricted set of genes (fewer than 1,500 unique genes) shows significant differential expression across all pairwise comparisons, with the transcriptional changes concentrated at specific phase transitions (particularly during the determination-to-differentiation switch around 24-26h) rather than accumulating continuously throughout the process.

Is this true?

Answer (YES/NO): NO